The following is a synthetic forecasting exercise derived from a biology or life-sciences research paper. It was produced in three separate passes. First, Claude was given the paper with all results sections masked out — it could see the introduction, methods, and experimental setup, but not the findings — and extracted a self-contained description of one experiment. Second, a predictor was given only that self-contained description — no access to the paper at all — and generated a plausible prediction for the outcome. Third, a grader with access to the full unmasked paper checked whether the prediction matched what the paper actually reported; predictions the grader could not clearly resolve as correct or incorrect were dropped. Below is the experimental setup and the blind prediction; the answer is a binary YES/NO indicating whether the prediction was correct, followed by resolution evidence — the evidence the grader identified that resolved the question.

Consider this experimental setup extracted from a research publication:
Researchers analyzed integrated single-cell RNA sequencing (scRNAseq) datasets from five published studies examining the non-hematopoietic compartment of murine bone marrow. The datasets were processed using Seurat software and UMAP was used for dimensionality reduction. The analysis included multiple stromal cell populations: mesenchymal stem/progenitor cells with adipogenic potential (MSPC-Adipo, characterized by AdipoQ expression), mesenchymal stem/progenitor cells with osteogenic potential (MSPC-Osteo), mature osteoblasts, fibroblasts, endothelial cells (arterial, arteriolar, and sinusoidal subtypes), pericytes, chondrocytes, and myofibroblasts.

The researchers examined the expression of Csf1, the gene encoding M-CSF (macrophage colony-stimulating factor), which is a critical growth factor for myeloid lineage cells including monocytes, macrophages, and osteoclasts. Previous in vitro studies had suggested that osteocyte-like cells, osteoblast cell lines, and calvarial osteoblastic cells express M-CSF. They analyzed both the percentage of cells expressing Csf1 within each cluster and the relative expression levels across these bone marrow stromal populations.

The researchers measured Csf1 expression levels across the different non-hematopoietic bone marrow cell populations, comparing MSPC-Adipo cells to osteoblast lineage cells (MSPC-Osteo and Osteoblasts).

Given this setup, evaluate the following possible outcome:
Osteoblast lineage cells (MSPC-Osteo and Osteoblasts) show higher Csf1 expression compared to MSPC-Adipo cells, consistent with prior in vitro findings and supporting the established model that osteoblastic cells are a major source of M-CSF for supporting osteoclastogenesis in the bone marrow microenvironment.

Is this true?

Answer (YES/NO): NO